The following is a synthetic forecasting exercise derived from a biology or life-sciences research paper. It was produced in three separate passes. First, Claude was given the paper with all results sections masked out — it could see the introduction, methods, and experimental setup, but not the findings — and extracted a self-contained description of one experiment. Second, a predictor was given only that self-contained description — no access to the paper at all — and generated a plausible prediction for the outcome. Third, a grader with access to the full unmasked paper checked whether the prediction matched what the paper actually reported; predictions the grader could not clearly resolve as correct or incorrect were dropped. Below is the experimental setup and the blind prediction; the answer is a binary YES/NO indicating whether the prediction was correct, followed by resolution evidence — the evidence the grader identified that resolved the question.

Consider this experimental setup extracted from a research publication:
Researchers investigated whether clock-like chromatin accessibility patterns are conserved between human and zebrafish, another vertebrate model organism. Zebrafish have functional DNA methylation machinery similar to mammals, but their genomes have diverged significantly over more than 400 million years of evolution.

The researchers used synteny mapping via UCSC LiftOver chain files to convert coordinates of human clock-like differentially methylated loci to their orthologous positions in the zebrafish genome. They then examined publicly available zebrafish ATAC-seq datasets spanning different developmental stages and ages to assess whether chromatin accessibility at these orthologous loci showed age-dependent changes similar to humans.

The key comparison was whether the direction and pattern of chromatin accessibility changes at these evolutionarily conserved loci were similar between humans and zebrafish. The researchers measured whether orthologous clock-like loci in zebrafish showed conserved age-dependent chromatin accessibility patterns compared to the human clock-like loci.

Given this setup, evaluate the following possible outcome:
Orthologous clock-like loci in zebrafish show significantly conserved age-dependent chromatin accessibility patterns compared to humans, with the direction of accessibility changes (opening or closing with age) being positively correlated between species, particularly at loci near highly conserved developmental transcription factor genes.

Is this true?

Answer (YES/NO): NO